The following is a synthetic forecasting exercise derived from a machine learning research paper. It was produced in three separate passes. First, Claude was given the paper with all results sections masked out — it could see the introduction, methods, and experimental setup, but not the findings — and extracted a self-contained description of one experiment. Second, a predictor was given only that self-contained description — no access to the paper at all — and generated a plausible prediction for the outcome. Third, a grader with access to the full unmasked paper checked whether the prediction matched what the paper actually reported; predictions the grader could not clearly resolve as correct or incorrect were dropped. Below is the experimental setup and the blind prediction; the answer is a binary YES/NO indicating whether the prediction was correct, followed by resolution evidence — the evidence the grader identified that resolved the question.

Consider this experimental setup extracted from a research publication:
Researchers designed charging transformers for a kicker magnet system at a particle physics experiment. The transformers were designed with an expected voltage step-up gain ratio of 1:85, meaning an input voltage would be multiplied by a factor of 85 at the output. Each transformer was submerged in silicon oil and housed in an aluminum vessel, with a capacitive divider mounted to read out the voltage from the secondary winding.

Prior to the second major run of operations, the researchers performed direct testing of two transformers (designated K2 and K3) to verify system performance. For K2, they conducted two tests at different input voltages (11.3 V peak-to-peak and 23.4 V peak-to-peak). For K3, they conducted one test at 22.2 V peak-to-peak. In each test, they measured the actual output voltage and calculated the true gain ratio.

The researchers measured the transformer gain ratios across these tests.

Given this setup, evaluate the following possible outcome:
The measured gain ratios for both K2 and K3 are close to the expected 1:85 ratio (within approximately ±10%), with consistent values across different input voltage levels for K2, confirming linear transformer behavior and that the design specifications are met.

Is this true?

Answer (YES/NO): NO